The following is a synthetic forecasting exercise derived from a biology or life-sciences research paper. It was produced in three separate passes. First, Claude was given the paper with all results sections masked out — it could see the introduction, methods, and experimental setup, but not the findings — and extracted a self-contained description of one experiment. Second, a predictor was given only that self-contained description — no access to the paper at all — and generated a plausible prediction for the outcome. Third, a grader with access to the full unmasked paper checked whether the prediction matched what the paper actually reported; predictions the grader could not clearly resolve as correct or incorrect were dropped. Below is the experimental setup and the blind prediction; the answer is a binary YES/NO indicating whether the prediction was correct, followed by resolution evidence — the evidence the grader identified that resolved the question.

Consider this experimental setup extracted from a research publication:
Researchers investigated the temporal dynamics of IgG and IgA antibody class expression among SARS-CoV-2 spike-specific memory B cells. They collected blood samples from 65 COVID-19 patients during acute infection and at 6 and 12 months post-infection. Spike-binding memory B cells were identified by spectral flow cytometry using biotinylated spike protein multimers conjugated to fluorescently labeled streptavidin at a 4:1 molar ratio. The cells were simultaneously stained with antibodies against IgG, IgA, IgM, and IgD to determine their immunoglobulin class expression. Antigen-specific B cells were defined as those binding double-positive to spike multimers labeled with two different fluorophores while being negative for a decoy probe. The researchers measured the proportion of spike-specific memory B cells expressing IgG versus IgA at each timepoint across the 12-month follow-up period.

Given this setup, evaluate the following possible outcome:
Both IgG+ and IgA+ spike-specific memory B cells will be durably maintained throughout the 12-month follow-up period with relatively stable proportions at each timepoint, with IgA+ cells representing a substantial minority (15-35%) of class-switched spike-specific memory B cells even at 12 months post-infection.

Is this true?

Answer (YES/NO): NO